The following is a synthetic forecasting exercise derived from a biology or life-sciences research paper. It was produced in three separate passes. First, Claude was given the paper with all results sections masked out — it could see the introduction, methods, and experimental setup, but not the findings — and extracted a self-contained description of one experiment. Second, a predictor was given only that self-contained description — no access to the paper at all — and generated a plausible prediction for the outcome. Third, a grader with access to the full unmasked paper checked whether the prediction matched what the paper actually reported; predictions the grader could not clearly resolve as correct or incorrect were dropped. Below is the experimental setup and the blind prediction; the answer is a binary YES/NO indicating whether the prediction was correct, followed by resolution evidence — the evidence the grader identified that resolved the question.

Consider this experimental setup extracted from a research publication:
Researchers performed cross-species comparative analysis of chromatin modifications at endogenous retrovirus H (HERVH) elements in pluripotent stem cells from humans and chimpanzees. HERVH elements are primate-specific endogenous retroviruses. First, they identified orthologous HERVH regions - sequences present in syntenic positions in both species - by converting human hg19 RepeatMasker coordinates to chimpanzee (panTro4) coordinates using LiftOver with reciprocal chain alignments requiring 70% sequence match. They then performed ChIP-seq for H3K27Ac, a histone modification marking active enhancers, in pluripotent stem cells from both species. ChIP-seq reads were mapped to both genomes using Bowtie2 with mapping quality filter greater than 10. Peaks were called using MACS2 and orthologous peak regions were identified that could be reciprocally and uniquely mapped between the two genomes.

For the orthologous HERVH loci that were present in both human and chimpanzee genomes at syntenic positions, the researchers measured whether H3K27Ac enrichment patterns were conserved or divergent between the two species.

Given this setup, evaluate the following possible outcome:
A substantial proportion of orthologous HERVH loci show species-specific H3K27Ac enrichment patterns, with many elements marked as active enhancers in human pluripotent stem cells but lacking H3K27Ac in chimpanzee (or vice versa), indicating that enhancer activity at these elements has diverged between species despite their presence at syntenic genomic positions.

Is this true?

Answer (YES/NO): YES